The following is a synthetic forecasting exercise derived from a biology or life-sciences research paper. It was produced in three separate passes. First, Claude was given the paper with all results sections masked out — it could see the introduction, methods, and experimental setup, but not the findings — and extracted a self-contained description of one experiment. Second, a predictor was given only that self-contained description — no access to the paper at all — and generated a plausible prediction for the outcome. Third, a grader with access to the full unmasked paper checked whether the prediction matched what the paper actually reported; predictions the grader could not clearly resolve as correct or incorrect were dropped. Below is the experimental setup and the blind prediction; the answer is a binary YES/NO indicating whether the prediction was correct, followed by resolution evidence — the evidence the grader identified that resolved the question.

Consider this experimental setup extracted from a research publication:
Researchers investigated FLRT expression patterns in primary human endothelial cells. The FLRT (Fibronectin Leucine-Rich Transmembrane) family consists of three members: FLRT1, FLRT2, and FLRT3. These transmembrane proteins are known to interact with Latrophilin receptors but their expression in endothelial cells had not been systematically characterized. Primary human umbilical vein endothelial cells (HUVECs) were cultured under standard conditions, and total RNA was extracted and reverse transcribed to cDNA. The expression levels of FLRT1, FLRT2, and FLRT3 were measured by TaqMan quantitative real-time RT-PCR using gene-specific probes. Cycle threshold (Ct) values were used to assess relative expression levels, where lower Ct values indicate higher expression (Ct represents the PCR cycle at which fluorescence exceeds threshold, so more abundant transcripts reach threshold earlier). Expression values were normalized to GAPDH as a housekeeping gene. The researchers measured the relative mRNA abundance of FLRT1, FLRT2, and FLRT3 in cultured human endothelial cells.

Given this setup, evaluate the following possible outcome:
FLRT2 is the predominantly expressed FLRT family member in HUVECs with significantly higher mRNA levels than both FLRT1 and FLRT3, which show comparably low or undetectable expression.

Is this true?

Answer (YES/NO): YES